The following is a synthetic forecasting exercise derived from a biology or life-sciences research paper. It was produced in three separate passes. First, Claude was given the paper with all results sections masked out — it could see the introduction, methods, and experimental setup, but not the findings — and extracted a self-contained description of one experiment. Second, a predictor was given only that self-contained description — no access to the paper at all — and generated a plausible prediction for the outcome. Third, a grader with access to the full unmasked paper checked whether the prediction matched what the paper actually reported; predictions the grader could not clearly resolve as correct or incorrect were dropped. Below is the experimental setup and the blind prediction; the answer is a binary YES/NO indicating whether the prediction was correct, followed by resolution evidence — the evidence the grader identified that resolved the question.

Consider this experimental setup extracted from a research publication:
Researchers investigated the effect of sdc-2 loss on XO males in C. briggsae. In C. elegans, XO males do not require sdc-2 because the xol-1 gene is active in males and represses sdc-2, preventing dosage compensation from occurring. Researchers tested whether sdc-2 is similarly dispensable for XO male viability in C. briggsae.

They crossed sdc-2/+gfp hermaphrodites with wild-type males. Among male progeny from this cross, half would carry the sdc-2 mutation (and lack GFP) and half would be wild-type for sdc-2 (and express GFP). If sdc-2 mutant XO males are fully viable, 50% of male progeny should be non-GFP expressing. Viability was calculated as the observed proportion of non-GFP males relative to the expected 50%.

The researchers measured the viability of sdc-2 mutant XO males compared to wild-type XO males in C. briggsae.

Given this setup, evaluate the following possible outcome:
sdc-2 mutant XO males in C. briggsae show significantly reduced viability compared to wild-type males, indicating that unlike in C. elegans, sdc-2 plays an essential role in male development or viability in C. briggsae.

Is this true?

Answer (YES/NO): NO